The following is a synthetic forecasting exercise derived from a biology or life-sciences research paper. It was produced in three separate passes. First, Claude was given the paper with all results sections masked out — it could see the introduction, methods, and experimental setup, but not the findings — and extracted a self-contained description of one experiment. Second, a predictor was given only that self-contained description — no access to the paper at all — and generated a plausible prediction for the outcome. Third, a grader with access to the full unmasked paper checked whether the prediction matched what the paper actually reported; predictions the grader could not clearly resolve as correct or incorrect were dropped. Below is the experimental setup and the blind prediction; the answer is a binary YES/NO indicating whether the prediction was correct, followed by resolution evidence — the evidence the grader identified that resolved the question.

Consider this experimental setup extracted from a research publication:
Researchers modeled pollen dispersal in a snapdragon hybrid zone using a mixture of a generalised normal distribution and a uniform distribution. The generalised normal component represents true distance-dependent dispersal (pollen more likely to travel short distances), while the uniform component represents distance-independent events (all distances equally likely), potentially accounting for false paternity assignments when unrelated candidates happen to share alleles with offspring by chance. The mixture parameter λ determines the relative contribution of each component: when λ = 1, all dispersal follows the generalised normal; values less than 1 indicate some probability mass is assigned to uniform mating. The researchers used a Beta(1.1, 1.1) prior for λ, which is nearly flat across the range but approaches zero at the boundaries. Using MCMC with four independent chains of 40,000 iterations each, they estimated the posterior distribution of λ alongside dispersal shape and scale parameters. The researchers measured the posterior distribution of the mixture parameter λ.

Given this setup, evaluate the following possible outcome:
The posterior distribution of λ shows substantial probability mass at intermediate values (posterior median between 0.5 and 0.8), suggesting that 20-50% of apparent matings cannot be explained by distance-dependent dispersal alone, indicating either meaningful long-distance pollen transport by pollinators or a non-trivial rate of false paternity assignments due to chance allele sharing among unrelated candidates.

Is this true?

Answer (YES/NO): NO